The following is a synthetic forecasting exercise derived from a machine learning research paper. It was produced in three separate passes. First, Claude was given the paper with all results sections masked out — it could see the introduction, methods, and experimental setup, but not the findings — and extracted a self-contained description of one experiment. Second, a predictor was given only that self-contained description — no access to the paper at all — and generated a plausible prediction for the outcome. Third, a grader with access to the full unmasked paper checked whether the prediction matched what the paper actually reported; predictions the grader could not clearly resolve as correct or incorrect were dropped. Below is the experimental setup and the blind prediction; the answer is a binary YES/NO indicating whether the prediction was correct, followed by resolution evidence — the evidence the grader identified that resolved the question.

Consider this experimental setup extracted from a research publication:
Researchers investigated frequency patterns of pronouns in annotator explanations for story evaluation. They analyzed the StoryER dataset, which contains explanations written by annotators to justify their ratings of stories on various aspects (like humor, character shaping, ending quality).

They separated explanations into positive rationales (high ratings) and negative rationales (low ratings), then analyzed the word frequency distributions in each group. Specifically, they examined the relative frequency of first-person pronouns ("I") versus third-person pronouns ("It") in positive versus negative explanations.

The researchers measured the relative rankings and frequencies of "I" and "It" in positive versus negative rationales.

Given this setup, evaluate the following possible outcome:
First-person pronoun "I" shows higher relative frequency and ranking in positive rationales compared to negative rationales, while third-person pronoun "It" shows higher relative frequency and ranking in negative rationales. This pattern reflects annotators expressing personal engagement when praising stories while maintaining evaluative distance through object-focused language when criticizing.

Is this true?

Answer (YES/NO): YES